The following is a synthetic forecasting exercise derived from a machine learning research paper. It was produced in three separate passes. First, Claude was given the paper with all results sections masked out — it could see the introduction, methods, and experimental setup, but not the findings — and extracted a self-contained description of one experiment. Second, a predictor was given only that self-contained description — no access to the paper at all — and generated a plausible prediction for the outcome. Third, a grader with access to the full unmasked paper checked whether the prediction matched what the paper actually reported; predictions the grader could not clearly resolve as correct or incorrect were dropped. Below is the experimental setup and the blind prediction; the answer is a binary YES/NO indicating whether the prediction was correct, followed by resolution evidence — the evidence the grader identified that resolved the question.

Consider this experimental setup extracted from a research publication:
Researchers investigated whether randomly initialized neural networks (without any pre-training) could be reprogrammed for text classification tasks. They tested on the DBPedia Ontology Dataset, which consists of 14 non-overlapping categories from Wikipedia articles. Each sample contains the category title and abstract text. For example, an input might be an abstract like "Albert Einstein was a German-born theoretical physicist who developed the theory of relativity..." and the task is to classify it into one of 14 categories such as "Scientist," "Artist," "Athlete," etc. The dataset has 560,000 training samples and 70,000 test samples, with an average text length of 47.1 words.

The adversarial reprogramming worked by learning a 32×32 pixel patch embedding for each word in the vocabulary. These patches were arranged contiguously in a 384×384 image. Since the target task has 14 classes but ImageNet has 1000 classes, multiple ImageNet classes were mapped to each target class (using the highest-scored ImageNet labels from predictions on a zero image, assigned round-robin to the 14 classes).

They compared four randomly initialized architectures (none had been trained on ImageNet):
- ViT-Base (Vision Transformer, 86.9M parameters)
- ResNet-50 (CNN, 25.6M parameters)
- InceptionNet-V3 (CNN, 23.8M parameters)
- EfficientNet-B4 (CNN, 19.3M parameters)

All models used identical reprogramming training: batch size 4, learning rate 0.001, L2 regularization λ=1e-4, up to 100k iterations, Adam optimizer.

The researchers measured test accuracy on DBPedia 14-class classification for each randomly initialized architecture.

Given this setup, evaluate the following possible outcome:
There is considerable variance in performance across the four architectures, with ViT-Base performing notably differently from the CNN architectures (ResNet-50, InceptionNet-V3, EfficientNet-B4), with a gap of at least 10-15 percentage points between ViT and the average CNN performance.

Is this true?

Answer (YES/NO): YES